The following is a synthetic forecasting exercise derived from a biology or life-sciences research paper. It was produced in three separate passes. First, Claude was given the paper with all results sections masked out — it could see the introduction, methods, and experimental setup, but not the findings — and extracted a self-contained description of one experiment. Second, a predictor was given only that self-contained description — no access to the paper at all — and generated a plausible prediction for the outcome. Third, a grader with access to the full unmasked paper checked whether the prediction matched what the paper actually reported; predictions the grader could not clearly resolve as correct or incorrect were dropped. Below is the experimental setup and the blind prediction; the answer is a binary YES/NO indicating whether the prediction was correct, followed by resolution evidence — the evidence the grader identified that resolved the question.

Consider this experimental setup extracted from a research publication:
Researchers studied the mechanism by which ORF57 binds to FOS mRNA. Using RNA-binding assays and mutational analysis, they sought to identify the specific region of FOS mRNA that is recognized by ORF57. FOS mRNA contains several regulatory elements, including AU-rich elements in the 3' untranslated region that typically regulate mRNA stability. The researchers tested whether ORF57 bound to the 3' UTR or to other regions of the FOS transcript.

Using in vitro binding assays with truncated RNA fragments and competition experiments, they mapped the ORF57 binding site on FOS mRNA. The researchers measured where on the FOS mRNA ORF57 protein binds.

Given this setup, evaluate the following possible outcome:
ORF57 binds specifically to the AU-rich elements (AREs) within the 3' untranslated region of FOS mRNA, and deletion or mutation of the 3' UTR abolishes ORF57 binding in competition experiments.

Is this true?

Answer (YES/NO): NO